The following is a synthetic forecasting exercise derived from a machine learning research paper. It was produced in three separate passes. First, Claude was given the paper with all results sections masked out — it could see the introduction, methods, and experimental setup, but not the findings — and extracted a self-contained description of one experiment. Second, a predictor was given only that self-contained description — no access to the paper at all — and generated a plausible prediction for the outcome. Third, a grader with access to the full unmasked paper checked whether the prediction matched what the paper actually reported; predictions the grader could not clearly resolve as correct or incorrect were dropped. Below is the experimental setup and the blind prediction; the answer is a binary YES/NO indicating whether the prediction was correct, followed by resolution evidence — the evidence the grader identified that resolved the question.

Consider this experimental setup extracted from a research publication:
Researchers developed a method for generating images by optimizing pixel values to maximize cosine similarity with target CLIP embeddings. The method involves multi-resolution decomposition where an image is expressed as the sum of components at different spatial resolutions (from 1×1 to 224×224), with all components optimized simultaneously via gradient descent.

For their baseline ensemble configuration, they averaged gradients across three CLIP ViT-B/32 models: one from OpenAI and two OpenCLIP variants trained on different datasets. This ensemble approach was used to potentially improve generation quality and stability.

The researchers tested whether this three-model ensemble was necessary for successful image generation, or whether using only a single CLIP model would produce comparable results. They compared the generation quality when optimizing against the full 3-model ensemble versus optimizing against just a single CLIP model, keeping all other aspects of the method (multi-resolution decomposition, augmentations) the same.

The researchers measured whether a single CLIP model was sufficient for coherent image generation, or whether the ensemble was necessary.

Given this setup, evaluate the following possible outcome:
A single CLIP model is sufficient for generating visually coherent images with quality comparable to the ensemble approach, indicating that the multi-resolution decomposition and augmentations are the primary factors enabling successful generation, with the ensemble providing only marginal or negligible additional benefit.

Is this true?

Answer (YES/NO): YES